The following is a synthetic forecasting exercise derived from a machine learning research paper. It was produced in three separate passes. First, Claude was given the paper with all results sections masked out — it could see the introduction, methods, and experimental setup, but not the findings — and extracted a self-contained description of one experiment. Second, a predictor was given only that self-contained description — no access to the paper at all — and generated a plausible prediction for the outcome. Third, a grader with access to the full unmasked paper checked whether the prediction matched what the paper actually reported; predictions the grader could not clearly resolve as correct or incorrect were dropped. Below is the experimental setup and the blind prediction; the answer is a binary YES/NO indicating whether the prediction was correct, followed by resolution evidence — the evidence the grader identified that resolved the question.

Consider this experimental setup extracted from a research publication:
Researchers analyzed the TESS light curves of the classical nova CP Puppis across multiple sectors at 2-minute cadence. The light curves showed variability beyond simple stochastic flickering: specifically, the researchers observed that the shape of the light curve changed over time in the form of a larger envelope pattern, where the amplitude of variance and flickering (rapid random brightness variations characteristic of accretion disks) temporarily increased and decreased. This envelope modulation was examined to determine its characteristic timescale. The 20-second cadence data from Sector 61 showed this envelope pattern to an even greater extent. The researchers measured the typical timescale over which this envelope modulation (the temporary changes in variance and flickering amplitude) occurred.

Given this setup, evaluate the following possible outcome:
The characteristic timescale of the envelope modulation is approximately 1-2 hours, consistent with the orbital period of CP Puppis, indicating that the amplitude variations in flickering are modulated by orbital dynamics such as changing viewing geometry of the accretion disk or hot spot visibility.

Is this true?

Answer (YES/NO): NO